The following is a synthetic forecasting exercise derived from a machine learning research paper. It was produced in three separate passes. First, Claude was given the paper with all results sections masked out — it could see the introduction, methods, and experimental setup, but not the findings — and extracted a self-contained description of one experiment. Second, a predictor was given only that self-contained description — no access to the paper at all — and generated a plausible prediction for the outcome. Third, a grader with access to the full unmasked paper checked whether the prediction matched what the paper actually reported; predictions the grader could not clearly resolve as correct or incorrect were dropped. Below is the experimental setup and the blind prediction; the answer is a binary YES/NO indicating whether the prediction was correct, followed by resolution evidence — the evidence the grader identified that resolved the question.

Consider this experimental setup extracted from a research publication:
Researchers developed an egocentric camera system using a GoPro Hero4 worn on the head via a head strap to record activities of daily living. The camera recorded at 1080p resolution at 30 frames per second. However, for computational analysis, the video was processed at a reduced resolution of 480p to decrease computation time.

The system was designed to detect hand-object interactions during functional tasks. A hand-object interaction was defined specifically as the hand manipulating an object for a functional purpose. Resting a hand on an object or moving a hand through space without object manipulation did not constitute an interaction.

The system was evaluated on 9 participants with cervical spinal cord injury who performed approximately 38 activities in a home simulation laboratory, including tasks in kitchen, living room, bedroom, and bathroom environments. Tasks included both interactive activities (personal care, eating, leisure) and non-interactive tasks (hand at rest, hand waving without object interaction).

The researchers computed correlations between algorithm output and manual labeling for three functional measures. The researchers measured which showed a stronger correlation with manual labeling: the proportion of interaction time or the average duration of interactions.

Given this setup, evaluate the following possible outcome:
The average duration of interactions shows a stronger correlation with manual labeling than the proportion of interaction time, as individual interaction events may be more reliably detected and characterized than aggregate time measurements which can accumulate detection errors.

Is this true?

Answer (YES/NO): YES